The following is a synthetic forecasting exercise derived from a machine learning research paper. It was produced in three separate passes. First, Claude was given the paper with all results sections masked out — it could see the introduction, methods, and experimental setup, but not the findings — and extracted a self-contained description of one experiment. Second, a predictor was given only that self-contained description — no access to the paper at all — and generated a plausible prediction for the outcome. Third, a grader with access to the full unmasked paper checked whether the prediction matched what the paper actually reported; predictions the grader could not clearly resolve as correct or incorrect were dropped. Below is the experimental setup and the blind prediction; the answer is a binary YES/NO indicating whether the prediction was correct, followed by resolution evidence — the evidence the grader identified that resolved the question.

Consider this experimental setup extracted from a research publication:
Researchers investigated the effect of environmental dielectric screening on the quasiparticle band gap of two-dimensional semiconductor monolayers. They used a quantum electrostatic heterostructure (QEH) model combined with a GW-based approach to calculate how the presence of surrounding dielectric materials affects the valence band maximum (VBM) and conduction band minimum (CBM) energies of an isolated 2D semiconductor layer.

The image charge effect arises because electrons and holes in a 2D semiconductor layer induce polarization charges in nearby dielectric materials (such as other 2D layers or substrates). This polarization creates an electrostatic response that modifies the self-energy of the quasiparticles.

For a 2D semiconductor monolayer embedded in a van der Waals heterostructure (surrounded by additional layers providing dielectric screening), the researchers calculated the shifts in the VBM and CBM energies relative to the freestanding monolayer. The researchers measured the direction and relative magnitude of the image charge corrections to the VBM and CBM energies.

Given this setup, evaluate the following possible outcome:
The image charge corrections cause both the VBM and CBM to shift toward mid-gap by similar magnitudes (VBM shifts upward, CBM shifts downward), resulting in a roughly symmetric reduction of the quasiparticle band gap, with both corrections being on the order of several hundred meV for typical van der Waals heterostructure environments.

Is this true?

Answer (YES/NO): NO